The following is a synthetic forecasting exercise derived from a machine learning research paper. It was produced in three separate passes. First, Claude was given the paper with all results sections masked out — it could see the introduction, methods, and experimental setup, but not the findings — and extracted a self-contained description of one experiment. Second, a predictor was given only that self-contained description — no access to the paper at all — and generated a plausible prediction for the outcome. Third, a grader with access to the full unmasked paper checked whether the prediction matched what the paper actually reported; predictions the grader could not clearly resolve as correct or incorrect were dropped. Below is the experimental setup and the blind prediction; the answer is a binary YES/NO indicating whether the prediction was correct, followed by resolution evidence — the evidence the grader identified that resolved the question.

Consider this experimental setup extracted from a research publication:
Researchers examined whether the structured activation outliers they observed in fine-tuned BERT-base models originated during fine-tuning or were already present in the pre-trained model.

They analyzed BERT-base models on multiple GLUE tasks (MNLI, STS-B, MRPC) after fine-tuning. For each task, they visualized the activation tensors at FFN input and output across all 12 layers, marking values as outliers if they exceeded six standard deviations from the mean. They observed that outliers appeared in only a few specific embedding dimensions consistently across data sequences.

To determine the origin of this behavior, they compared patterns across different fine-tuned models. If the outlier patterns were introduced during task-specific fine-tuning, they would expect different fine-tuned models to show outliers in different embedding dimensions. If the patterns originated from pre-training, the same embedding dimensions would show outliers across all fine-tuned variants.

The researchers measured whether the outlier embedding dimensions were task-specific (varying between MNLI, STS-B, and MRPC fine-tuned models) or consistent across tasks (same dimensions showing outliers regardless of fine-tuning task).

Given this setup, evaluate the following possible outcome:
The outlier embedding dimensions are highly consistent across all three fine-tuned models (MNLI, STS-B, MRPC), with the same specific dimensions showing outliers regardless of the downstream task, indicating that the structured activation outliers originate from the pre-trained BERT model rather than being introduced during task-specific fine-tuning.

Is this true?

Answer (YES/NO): YES